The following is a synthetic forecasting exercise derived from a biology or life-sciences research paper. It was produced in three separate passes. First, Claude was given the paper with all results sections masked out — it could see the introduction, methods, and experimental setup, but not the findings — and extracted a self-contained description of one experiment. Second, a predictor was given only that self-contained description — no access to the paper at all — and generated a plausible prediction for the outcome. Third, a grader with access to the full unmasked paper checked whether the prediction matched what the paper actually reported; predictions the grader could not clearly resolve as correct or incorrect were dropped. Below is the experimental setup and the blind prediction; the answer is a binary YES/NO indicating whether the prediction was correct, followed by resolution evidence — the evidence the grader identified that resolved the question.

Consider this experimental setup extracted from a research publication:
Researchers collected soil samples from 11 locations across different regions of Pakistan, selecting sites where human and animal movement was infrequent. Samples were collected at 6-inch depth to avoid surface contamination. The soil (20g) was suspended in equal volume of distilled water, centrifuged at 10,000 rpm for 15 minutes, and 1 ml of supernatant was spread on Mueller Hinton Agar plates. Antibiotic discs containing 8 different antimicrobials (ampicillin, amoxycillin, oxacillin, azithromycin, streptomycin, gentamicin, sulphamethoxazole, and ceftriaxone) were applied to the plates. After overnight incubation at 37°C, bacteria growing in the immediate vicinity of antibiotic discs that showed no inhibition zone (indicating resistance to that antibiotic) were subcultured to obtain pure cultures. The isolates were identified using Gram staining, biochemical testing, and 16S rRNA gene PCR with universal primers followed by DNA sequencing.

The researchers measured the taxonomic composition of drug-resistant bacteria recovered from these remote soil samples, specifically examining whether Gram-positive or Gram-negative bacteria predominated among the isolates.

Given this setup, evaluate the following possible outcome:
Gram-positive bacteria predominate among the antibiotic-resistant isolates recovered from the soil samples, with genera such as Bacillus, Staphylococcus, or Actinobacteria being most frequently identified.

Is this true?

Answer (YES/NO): YES